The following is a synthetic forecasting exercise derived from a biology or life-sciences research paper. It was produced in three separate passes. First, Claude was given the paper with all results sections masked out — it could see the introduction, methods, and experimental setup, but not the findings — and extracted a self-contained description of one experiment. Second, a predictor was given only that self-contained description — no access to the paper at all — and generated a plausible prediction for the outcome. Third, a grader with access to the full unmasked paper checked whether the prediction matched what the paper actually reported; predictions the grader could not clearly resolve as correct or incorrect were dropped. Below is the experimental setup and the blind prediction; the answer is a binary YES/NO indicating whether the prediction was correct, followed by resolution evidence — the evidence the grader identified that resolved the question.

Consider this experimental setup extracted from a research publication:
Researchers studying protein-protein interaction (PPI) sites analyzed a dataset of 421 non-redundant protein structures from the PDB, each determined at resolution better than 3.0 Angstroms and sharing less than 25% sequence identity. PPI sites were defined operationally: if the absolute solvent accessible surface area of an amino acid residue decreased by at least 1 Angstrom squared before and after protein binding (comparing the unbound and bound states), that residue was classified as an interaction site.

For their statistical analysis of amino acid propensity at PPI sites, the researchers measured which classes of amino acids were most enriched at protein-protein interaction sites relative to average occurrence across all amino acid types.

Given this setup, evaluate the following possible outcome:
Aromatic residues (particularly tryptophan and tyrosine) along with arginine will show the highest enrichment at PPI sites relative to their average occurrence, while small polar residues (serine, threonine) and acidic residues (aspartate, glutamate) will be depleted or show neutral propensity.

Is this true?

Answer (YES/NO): NO